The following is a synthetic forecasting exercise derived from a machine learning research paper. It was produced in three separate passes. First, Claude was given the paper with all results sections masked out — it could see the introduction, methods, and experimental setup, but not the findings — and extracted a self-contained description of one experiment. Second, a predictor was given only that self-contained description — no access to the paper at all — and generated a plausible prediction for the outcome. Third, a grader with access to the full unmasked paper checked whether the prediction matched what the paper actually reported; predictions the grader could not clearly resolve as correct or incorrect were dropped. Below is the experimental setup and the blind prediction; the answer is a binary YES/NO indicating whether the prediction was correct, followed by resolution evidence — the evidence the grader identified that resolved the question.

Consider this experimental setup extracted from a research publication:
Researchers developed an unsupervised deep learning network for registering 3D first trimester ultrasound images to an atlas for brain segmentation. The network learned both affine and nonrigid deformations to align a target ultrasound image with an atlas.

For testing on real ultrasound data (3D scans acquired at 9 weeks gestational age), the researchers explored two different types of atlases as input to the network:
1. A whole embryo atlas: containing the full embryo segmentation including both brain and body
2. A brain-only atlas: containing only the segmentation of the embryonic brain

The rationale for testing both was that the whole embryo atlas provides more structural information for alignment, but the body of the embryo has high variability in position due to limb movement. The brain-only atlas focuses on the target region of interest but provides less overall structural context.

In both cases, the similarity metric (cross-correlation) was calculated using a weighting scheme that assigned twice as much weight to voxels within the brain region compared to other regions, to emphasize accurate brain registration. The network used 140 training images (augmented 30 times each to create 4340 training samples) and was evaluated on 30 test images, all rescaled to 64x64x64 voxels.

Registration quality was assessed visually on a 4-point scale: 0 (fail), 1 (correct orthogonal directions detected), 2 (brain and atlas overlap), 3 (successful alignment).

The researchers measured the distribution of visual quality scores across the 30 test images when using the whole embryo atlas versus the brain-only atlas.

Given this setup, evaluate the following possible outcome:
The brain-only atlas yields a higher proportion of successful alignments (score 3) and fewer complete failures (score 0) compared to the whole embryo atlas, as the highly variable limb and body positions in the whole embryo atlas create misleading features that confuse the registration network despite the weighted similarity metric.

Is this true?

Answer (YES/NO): NO